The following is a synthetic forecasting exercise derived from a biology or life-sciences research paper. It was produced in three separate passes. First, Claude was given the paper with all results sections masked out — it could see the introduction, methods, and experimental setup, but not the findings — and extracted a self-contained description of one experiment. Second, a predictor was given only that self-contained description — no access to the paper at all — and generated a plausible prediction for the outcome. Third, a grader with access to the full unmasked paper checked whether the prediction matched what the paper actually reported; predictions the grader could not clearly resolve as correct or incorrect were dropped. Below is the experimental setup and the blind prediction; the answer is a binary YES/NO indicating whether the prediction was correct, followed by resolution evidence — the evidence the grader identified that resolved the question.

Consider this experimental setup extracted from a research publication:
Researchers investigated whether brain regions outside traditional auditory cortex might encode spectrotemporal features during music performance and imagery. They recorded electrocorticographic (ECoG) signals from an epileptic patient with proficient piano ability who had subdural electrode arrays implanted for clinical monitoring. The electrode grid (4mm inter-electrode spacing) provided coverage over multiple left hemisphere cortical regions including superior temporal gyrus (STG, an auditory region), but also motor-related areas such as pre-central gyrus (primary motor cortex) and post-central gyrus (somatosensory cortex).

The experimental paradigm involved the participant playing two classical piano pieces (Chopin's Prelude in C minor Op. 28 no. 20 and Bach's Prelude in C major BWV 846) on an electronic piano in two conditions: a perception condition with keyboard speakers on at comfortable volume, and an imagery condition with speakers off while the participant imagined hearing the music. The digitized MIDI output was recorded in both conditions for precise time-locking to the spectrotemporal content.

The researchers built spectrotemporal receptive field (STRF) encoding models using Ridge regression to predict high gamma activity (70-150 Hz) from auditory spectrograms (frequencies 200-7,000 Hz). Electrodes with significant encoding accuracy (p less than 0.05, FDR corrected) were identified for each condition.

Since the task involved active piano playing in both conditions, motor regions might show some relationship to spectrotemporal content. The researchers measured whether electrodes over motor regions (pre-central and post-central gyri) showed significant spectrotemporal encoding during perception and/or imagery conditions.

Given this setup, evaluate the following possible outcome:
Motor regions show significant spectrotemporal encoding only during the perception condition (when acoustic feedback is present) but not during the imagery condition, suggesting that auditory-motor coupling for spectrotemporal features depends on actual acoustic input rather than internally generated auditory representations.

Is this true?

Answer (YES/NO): NO